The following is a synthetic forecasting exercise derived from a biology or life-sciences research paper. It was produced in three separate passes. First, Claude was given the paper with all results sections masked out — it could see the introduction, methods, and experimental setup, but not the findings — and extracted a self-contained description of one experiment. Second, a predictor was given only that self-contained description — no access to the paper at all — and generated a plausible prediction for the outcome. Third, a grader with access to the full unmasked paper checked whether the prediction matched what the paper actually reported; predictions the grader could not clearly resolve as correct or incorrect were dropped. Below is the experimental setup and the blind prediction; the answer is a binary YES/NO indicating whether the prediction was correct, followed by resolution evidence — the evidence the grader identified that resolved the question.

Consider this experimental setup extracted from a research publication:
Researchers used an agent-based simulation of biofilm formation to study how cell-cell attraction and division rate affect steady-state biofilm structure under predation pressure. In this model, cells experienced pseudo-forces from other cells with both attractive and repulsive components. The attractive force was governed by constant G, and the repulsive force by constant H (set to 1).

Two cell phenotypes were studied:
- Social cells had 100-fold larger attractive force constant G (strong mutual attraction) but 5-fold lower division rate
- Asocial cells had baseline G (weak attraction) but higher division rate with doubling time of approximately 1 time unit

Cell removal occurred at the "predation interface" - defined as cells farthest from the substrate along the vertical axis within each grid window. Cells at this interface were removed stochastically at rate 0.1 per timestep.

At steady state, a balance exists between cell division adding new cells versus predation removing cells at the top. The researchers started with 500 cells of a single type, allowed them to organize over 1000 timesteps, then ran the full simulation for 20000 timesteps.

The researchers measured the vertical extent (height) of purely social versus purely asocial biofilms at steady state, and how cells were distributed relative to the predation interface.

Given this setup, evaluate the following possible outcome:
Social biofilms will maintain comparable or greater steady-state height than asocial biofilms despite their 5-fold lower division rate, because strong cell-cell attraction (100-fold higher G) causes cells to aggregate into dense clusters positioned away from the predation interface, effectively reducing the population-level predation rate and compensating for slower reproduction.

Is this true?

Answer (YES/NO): YES